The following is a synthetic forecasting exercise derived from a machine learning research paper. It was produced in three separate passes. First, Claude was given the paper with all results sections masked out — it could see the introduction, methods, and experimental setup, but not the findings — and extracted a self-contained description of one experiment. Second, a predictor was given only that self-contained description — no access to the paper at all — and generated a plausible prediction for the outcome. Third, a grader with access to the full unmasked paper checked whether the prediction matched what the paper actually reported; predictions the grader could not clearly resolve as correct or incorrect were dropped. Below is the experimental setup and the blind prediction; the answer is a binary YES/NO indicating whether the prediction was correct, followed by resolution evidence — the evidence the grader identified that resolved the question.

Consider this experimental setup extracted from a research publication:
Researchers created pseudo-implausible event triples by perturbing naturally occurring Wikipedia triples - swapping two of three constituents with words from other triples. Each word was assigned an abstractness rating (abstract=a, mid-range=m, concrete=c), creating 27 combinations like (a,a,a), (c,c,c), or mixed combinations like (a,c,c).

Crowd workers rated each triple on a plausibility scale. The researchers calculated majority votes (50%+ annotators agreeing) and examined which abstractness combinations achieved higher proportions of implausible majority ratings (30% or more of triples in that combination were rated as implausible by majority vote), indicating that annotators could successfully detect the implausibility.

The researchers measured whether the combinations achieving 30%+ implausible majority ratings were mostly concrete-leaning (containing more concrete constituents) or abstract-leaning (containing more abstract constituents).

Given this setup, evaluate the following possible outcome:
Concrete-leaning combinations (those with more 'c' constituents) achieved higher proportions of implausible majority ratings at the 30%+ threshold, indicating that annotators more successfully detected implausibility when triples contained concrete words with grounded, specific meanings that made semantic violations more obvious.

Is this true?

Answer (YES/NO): YES